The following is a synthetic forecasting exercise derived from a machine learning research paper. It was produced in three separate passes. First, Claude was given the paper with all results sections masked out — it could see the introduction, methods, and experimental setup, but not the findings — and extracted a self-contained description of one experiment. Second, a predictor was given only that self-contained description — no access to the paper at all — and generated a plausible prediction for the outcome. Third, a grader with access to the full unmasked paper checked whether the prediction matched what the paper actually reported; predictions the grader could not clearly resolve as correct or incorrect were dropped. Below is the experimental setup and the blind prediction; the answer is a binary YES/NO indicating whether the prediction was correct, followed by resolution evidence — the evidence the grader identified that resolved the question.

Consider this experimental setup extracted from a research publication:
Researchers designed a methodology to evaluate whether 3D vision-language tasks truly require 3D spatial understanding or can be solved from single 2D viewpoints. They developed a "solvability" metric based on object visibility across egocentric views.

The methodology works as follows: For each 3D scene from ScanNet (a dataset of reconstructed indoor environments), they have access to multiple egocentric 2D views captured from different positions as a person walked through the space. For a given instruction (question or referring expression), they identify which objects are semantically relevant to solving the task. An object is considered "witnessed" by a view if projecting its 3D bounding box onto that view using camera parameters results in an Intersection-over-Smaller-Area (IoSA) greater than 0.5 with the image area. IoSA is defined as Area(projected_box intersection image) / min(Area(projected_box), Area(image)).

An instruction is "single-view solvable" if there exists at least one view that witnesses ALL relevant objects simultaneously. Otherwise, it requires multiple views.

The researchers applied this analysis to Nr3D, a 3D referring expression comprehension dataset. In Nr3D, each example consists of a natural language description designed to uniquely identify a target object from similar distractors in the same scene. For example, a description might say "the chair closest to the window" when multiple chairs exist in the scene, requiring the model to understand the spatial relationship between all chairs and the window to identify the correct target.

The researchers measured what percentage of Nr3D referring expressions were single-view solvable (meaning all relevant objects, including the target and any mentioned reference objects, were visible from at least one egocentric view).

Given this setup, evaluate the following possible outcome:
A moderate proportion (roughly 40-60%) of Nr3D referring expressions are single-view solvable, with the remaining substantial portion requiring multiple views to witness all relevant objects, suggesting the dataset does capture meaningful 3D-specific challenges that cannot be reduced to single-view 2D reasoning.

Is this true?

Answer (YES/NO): NO